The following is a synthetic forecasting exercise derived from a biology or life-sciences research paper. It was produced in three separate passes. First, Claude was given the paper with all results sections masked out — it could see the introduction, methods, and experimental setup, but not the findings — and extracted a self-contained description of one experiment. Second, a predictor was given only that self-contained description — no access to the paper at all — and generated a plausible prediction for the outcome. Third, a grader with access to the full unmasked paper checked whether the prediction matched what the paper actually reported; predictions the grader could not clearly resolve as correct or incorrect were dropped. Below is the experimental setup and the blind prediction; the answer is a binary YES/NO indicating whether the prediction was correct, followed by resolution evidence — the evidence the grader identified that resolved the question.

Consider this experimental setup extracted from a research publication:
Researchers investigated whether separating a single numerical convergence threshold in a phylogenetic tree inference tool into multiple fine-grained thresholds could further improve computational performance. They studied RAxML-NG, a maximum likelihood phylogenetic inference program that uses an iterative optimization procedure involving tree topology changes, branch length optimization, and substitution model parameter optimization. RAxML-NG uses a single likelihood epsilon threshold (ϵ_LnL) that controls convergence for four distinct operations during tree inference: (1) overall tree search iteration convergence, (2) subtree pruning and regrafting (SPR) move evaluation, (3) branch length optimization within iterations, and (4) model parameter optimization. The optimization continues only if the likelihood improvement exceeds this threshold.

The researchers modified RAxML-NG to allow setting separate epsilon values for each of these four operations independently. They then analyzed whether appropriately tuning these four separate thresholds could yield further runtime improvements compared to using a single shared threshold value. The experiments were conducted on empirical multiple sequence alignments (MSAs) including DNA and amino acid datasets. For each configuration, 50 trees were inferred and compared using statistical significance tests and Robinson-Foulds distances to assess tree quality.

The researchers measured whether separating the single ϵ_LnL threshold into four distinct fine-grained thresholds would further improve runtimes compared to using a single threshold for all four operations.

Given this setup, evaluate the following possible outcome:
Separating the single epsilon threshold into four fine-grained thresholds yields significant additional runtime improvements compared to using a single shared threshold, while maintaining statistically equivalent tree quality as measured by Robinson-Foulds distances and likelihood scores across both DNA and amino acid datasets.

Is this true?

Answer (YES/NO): NO